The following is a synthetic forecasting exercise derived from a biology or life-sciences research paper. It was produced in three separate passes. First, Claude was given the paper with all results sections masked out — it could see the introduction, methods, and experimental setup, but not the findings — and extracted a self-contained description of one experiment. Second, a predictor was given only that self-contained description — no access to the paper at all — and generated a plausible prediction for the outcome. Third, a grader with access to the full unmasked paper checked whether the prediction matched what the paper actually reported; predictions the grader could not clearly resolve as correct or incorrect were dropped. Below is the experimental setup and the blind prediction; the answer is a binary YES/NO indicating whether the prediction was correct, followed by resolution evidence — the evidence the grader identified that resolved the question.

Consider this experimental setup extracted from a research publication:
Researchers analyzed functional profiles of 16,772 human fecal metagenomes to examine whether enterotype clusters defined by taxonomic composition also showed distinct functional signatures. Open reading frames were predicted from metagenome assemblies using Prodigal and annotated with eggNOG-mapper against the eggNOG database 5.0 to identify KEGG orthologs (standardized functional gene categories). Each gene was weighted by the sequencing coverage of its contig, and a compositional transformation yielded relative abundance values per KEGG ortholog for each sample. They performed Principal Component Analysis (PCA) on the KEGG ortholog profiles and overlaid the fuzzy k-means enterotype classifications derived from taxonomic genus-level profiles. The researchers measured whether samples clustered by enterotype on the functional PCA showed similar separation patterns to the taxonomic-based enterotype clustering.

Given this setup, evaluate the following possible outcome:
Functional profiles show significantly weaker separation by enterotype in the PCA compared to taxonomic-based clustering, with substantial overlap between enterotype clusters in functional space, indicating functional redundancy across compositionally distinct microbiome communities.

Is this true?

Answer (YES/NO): NO